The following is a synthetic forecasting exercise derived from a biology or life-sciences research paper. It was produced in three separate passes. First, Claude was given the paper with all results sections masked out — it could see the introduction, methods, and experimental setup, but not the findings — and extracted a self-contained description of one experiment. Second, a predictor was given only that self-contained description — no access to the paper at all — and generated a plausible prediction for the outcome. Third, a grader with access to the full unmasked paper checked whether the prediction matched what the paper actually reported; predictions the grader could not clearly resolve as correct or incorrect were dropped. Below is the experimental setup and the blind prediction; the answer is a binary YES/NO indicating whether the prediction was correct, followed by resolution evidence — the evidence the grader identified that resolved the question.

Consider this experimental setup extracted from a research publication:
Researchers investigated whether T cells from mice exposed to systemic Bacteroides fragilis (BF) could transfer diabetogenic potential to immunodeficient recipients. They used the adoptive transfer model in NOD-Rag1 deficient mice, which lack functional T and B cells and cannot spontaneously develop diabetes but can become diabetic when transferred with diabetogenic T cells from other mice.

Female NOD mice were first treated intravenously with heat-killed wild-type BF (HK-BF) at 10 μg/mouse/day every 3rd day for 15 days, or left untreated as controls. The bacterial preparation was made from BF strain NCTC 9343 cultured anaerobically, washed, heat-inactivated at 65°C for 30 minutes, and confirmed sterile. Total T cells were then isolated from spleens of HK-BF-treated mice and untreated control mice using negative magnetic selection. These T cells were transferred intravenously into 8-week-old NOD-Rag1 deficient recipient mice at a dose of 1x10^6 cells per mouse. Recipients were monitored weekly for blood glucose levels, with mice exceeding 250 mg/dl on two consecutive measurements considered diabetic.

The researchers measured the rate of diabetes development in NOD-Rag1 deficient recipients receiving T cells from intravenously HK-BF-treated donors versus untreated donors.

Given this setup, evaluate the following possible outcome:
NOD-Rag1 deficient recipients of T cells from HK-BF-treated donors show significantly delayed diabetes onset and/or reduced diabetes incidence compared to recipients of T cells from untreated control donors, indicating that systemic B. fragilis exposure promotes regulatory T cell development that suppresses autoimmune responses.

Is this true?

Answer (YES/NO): NO